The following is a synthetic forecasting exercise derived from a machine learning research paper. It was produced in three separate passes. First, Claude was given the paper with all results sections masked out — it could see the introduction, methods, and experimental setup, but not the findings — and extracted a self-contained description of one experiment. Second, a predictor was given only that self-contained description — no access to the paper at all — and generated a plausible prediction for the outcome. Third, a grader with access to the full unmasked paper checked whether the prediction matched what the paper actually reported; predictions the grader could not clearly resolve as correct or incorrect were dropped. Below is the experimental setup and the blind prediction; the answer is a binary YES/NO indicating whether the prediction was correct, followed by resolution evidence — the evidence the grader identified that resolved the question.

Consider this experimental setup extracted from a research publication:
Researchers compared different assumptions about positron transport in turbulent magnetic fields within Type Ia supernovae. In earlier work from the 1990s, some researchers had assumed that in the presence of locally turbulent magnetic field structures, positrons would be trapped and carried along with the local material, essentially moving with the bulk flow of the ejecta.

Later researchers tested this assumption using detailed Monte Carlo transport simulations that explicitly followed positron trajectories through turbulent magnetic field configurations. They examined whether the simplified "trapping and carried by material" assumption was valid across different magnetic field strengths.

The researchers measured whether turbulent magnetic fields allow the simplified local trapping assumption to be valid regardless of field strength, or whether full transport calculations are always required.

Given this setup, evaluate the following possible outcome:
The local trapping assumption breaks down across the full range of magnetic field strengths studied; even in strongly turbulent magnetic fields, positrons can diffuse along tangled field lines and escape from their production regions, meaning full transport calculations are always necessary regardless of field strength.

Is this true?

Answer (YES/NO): YES